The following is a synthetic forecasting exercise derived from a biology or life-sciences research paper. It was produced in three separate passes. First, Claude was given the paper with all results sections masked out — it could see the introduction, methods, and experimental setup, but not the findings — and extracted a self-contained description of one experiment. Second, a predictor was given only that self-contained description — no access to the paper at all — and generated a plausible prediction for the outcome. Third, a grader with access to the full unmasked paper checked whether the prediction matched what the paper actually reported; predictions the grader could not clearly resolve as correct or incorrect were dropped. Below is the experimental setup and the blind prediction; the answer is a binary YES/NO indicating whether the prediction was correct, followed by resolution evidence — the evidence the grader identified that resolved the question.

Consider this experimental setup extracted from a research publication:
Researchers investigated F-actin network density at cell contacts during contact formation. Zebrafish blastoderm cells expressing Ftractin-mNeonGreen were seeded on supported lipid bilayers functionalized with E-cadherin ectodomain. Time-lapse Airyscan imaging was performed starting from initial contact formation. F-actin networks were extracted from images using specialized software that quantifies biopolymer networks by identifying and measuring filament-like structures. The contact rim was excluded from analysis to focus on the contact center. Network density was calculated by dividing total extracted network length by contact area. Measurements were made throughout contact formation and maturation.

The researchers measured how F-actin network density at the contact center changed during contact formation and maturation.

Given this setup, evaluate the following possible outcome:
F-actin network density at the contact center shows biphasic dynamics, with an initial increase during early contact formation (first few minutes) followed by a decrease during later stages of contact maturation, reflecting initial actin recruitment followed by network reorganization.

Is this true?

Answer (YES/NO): NO